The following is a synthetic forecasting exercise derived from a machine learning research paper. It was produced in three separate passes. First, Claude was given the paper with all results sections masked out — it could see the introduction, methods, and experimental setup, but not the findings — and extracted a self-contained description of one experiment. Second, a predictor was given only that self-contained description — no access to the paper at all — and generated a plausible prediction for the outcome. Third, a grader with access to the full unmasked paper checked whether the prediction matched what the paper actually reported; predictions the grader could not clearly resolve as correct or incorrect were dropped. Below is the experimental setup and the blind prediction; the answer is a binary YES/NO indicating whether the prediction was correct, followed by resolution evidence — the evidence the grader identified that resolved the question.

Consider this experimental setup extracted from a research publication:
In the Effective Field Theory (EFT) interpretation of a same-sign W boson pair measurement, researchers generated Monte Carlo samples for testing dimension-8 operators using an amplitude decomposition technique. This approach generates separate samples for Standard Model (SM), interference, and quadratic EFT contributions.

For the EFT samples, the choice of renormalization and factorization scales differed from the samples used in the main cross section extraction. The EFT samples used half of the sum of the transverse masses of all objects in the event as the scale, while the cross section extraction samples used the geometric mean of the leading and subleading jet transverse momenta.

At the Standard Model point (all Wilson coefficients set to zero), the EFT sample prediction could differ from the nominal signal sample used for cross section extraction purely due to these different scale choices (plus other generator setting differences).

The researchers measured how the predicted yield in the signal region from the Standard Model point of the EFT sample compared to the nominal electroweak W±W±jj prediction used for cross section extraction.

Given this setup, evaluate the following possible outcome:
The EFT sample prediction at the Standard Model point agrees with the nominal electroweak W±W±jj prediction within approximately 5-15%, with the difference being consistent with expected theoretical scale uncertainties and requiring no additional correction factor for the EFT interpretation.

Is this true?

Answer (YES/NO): NO